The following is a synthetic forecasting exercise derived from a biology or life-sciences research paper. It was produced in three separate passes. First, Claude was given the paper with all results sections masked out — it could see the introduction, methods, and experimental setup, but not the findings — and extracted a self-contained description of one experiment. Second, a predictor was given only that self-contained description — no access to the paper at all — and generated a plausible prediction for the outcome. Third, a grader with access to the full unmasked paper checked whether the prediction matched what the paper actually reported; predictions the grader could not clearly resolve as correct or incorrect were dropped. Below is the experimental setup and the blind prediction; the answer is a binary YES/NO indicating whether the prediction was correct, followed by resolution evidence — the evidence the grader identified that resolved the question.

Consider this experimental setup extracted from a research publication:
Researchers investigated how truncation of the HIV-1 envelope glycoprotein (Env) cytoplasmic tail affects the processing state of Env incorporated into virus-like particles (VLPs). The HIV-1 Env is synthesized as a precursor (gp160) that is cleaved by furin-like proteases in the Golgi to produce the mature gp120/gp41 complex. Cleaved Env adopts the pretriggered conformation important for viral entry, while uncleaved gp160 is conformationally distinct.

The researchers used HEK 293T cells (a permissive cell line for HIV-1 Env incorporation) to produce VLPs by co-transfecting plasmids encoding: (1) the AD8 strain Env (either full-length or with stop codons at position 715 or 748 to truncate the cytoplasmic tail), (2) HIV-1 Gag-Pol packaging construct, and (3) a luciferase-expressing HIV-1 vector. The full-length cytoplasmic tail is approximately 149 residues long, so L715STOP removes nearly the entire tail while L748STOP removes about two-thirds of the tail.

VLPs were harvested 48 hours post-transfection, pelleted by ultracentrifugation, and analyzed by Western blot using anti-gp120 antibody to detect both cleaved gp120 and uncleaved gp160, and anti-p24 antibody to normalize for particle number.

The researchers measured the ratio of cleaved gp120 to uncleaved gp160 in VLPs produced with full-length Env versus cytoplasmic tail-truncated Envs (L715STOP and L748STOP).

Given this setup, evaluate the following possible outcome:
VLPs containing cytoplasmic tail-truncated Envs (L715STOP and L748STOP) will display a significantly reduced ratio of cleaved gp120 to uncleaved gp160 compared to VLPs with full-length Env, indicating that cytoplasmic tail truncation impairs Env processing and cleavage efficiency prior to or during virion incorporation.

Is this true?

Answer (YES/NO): NO